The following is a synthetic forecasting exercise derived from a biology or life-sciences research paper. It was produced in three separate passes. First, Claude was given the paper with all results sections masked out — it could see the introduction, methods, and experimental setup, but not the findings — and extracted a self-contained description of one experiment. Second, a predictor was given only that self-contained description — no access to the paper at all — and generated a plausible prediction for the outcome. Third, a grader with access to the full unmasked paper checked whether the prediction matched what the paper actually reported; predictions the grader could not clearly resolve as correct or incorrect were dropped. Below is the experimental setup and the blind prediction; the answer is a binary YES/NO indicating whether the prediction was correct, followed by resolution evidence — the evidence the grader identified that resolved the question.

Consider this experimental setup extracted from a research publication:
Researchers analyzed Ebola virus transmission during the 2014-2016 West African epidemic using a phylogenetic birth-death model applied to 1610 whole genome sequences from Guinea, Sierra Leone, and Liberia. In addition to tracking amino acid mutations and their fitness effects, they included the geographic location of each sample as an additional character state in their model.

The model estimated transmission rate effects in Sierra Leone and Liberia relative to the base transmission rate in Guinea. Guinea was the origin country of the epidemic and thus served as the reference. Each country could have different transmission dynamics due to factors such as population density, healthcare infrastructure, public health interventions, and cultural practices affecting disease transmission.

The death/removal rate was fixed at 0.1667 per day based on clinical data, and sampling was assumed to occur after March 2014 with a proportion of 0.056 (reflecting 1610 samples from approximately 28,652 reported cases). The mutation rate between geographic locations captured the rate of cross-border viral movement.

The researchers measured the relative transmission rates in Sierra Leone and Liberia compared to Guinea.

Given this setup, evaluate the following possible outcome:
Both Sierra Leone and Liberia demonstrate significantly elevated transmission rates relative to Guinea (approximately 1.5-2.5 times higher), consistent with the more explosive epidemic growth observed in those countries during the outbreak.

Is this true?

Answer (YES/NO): NO